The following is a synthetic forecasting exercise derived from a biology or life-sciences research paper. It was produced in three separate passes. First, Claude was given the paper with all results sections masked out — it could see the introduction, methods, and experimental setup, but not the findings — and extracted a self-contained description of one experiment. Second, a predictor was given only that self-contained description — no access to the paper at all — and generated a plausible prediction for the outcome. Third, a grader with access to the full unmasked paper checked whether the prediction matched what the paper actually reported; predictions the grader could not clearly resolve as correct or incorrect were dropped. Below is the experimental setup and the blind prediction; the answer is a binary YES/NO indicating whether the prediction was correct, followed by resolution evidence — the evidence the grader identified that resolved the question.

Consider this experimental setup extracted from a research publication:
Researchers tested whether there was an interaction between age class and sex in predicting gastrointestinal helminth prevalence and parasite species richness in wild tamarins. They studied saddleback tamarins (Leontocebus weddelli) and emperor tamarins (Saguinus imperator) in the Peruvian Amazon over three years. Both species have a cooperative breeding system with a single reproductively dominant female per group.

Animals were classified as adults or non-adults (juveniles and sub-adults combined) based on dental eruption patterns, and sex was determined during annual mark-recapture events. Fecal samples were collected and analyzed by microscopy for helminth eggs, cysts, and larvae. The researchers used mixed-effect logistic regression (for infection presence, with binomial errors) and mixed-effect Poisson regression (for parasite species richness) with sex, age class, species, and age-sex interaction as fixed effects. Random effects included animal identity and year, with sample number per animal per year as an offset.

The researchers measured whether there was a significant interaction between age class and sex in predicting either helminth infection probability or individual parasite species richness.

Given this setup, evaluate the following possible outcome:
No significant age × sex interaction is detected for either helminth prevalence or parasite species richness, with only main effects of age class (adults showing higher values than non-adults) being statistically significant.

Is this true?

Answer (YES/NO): NO